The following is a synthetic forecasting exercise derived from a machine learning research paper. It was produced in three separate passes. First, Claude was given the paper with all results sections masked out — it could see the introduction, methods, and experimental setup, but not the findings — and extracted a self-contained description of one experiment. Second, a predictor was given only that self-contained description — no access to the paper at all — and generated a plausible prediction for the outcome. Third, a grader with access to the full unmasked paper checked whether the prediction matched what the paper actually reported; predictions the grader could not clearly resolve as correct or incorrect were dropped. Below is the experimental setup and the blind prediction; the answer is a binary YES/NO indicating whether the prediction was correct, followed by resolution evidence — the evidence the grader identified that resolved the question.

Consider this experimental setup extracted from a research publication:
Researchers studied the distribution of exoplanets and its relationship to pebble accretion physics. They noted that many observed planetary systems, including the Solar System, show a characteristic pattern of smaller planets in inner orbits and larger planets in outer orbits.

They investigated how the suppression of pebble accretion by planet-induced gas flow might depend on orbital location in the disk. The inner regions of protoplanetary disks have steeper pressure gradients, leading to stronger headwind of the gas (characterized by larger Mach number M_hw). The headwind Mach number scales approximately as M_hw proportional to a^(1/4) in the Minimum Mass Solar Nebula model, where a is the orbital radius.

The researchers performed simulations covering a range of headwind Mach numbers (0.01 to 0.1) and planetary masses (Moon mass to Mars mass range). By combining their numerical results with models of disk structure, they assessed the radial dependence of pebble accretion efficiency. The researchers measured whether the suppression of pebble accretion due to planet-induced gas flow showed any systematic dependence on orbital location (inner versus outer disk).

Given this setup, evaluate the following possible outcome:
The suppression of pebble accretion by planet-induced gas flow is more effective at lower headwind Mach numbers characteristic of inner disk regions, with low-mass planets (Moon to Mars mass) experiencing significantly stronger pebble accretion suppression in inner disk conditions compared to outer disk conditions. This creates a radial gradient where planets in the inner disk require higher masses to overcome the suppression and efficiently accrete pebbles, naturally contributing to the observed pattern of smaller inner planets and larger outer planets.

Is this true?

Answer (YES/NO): NO